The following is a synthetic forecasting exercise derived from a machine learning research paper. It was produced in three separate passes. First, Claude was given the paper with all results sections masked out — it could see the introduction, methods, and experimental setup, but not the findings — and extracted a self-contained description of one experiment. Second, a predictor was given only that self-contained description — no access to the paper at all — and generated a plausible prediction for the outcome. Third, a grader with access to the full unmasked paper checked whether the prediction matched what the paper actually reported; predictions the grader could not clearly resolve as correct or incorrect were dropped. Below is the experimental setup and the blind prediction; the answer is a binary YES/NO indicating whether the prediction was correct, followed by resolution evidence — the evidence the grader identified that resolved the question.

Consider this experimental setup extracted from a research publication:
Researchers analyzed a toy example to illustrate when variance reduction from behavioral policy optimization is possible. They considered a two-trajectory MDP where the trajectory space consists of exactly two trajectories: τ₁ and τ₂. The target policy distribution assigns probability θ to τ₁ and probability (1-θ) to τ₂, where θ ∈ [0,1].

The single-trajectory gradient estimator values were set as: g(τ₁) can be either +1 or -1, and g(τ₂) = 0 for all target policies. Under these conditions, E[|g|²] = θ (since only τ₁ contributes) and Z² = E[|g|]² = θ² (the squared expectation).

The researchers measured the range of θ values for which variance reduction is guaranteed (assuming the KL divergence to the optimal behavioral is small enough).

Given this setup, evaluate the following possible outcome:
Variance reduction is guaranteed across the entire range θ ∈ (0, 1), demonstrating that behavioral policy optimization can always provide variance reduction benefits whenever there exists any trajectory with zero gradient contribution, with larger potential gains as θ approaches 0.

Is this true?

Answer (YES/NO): NO